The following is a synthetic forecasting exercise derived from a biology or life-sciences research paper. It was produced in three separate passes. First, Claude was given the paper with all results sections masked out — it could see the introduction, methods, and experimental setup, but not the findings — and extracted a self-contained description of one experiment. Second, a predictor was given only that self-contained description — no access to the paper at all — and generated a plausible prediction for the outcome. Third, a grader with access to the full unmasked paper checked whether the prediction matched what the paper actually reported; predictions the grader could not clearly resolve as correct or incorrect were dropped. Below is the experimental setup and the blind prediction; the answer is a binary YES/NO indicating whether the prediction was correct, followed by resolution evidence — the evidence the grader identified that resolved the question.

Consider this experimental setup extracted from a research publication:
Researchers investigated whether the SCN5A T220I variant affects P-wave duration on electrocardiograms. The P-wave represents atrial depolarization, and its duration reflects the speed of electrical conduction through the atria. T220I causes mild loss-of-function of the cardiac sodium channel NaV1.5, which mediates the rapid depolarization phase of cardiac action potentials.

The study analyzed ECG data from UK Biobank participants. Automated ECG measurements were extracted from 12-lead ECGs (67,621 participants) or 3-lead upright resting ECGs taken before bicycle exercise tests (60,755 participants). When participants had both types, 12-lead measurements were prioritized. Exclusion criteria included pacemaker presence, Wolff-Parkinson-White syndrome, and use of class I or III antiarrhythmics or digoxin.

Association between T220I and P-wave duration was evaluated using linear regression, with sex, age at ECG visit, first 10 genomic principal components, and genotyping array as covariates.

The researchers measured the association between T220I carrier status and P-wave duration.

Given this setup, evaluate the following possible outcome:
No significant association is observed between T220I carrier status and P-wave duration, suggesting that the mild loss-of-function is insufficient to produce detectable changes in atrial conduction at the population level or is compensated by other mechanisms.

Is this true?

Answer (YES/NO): YES